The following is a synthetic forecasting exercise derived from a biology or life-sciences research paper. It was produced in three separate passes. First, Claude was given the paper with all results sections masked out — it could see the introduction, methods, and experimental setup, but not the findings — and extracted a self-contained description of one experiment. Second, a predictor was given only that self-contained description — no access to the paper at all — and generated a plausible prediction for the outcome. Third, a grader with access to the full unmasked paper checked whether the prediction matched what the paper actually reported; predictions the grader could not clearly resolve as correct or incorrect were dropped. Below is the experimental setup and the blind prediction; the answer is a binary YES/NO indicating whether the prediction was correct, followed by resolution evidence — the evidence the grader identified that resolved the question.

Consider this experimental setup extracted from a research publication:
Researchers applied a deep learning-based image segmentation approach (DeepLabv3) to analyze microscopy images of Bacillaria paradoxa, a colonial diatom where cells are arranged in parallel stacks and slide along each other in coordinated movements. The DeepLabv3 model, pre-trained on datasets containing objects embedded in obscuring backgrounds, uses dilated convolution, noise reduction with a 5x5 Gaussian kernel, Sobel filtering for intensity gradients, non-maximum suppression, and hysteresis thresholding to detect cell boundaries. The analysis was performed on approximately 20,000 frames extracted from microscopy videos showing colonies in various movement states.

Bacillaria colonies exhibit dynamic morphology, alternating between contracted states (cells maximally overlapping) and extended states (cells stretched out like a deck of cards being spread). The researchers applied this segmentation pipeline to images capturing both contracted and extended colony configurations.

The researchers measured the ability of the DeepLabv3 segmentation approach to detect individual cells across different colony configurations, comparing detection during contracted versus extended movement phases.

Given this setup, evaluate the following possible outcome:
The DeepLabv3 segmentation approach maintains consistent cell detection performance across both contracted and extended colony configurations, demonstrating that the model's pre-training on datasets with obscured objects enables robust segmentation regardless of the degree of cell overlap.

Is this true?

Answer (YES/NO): NO